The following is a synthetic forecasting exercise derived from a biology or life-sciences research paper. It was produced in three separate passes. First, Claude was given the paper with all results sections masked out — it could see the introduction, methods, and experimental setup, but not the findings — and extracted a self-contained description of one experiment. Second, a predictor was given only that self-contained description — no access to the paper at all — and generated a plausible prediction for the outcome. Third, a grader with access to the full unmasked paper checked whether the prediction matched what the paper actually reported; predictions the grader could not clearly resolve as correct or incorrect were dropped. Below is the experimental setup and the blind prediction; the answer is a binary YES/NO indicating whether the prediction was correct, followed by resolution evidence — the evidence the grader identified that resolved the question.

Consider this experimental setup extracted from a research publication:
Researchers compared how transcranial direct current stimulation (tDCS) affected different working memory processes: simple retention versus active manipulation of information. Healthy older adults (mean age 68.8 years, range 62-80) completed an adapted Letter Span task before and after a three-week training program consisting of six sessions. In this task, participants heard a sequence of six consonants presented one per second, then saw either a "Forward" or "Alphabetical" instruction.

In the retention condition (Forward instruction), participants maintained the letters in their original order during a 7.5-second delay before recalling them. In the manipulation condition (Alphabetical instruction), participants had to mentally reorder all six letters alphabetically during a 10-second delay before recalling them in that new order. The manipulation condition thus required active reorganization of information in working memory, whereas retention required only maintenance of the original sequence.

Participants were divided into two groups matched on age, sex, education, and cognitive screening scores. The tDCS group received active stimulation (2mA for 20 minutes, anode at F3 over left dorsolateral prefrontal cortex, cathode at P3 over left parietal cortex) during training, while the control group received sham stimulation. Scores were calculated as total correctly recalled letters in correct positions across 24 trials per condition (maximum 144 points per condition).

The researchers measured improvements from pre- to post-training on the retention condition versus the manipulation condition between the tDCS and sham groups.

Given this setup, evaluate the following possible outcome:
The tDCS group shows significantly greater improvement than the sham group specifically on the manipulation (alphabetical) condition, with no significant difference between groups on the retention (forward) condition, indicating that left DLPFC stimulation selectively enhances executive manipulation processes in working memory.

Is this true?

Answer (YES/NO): NO